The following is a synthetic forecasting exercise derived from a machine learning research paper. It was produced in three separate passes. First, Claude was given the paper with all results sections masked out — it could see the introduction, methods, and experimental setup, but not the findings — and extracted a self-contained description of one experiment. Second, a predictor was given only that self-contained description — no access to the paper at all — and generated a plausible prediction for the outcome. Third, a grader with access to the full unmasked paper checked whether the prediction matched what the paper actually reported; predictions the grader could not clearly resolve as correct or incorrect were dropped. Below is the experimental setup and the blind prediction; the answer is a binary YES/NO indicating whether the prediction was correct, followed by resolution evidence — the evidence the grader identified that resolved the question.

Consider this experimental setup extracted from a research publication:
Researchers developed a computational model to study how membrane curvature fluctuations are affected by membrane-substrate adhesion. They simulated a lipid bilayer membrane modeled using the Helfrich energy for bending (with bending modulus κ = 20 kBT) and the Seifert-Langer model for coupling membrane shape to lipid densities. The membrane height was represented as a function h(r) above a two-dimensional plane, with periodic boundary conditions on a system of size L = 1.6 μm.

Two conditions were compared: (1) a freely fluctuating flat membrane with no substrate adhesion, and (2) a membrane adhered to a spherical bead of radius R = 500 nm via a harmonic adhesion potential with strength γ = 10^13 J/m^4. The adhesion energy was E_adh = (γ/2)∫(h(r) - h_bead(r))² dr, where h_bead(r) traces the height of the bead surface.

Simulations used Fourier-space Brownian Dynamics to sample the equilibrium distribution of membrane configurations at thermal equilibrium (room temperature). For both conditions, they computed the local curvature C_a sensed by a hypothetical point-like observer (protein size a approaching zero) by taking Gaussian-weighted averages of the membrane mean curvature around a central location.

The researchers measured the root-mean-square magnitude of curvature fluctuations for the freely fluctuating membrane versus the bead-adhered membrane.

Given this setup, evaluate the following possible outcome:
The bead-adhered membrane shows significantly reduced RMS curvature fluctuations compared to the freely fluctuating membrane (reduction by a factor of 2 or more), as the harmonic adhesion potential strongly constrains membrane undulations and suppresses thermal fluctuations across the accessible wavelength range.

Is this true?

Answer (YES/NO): YES